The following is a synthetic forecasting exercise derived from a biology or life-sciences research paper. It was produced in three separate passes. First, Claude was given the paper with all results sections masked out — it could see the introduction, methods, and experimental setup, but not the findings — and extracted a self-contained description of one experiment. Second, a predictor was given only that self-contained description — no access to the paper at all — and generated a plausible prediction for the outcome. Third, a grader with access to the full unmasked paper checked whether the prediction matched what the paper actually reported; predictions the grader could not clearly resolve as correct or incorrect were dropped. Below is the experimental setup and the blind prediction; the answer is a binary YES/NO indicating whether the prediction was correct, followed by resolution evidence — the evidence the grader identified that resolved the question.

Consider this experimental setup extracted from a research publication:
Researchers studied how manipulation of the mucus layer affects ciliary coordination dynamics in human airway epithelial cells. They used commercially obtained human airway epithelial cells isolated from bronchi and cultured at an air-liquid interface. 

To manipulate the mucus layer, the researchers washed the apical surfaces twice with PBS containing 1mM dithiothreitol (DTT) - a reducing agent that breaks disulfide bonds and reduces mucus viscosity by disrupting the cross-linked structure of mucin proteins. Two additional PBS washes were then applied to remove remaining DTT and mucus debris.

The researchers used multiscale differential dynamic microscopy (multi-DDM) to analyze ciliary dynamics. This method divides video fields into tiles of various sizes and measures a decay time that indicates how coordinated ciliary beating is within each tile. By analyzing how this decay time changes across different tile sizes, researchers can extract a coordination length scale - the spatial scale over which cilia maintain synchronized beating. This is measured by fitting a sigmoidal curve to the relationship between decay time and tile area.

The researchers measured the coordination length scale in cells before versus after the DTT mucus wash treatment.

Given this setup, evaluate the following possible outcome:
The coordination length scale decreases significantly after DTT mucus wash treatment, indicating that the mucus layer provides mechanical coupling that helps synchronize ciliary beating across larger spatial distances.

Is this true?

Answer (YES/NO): YES